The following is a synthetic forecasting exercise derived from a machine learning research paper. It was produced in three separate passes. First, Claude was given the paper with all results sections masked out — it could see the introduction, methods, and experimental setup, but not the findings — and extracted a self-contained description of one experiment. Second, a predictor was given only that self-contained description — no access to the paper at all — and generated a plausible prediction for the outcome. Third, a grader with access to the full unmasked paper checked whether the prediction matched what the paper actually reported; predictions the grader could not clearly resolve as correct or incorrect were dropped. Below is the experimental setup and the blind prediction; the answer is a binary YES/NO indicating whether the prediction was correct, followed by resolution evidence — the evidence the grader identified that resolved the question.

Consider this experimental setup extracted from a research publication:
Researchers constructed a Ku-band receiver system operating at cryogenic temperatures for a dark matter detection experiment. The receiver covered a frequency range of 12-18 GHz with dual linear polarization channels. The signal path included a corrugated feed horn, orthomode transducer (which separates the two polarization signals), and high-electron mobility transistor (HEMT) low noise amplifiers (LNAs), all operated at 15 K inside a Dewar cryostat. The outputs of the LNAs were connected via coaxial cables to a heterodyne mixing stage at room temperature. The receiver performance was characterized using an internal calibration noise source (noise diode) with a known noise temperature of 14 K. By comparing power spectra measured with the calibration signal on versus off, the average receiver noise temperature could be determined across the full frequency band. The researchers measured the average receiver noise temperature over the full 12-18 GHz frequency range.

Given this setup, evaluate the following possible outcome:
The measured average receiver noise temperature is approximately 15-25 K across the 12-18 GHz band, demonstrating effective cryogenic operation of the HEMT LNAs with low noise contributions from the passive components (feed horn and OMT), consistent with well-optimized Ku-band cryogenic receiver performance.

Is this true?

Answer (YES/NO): NO